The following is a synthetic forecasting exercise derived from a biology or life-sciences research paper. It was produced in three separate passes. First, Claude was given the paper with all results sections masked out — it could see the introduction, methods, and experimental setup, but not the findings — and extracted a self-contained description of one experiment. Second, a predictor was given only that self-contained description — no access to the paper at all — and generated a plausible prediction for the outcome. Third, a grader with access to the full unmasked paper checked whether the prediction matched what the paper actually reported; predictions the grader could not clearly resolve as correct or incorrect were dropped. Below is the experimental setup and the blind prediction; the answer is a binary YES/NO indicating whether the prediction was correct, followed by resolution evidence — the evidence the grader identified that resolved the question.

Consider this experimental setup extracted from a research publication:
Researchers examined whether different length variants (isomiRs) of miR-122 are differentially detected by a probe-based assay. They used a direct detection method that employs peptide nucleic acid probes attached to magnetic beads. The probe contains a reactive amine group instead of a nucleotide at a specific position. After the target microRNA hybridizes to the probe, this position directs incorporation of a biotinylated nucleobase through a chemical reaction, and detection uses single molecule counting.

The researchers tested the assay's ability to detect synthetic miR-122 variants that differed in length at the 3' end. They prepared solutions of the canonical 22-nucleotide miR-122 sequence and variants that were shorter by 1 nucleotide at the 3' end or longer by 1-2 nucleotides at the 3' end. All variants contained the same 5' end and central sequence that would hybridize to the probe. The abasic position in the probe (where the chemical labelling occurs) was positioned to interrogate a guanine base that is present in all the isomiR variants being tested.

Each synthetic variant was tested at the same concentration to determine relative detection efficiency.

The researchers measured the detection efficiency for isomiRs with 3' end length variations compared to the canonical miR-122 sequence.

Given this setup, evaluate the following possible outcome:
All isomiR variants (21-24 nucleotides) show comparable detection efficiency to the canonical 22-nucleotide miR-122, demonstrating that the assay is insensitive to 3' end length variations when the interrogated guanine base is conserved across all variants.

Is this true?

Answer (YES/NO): YES